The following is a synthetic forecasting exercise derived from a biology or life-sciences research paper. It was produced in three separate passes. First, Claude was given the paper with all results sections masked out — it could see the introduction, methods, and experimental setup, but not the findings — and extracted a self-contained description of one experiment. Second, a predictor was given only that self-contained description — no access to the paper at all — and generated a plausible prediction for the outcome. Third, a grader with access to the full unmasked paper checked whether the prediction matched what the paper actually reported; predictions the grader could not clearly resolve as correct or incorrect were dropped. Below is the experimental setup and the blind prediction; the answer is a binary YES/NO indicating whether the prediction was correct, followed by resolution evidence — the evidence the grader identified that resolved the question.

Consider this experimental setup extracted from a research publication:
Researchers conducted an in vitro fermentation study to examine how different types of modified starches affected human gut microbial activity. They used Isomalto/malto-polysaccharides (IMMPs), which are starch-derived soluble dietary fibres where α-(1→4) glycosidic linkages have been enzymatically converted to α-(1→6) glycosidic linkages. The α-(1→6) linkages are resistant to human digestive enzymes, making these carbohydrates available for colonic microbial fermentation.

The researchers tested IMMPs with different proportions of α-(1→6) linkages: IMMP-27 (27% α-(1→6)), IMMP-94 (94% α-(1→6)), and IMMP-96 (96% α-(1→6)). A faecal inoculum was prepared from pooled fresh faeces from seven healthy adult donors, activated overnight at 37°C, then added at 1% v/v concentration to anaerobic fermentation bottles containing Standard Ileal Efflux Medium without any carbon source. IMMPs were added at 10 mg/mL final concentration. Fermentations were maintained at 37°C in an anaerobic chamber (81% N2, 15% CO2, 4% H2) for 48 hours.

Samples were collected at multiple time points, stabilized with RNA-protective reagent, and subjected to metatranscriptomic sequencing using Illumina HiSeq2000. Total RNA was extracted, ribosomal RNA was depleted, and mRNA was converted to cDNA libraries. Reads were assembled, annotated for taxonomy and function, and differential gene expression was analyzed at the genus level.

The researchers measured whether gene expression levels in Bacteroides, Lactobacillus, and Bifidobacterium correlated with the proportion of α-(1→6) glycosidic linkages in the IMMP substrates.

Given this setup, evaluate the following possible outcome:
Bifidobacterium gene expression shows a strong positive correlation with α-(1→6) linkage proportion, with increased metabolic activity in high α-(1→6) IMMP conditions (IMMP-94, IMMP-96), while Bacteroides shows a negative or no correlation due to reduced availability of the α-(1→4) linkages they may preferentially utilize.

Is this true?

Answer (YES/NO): NO